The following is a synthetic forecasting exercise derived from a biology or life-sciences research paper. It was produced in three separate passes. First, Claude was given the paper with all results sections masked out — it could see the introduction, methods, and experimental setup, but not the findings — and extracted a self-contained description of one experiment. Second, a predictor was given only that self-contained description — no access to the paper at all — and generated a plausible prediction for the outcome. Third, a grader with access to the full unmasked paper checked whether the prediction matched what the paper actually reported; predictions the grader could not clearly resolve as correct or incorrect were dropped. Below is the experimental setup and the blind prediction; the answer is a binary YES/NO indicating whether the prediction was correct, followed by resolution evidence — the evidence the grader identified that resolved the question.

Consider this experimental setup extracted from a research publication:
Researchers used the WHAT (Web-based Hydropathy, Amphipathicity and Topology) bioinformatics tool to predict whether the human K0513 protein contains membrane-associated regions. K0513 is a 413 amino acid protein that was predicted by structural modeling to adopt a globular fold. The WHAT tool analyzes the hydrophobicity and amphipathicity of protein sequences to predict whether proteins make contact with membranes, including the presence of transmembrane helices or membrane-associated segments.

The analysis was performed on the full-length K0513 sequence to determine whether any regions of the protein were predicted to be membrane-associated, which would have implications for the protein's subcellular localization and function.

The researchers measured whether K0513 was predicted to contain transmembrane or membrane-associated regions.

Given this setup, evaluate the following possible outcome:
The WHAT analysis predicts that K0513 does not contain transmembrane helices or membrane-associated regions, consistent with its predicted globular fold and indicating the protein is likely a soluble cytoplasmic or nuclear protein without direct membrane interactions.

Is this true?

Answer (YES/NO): NO